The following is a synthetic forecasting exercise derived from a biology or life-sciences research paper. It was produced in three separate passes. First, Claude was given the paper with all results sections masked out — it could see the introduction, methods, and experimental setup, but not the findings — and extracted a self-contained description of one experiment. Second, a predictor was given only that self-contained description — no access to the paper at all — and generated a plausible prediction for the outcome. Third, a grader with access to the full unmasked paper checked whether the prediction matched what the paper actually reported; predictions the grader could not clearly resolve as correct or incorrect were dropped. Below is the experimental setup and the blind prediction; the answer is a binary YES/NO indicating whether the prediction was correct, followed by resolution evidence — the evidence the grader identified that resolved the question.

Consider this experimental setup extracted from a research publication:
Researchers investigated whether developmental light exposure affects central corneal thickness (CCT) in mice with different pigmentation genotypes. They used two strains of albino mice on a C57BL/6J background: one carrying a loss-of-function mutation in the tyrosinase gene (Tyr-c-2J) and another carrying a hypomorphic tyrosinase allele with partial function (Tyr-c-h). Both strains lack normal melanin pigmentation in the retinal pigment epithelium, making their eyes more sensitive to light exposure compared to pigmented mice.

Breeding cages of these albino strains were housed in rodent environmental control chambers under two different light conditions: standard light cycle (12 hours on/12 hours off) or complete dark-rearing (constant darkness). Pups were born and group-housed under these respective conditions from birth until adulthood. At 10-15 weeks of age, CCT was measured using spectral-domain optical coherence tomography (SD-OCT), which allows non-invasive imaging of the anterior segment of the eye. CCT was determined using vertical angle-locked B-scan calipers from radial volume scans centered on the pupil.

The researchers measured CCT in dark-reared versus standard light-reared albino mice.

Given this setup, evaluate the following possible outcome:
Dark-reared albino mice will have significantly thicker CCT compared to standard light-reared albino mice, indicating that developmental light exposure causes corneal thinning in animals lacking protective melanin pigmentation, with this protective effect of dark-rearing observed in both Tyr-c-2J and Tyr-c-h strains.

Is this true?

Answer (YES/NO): YES